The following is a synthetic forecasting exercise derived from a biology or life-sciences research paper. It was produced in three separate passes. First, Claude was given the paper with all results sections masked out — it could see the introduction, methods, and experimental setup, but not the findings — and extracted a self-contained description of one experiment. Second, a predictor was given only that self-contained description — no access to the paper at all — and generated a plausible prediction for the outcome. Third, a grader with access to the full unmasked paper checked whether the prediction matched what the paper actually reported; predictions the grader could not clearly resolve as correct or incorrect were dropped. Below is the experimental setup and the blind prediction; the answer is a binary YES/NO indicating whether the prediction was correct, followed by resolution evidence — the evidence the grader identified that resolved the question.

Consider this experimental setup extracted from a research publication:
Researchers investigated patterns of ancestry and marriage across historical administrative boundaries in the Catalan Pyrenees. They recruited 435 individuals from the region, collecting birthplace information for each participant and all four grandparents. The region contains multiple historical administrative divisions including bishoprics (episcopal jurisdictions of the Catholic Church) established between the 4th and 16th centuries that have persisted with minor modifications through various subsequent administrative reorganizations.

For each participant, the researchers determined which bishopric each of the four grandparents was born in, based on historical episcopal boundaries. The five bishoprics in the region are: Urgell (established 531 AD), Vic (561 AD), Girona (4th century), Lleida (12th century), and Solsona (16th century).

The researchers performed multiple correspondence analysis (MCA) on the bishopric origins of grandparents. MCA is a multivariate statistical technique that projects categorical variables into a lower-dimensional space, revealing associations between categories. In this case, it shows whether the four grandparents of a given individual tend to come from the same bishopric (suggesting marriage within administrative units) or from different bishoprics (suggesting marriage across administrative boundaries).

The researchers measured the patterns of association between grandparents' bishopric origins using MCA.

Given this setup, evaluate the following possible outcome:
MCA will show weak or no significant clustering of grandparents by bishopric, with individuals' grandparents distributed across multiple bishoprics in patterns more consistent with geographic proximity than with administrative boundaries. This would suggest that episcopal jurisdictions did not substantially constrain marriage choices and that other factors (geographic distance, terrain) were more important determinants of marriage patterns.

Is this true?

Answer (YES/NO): NO